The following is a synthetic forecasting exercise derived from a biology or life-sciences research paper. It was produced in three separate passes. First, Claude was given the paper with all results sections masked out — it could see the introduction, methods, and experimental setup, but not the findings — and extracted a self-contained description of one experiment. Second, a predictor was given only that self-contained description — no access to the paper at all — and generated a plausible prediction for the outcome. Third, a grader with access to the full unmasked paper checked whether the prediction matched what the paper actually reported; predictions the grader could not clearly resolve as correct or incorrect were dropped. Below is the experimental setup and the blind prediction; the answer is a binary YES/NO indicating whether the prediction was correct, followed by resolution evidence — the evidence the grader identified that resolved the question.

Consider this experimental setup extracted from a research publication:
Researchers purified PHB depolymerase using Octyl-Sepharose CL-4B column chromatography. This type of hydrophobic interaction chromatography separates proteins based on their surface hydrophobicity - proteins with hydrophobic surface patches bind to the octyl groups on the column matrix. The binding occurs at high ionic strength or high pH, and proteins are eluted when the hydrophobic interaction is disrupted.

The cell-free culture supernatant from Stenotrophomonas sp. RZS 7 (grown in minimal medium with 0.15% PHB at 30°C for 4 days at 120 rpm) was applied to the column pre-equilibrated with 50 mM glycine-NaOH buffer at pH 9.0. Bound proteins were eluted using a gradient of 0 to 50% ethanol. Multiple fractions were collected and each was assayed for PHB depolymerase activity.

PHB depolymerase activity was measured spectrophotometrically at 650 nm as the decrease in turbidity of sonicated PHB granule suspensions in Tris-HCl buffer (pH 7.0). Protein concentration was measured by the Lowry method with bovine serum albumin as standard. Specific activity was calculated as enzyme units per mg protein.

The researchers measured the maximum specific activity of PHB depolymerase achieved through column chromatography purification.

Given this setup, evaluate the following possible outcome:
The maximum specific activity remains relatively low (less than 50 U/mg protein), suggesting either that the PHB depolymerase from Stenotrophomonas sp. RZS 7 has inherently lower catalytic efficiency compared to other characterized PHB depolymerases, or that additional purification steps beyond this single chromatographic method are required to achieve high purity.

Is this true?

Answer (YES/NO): YES